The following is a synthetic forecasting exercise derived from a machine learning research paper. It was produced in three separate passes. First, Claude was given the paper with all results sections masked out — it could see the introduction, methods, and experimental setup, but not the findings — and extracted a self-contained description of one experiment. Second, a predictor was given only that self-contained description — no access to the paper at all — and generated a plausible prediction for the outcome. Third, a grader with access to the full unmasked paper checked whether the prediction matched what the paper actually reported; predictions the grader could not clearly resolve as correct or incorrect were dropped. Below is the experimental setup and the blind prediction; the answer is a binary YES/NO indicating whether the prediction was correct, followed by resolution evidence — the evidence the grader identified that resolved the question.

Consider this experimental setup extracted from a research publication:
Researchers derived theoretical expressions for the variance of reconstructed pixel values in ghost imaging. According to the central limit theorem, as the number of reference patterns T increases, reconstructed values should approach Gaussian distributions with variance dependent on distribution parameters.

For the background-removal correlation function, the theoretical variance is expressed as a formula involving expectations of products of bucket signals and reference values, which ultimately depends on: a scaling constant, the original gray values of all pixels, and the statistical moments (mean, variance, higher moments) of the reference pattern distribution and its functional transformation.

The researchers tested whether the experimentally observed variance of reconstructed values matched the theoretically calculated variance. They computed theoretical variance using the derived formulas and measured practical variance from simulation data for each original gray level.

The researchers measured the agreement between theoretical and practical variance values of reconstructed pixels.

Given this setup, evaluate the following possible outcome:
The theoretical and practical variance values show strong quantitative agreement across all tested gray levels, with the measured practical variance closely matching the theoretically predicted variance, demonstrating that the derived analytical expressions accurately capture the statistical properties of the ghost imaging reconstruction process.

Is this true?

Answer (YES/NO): YES